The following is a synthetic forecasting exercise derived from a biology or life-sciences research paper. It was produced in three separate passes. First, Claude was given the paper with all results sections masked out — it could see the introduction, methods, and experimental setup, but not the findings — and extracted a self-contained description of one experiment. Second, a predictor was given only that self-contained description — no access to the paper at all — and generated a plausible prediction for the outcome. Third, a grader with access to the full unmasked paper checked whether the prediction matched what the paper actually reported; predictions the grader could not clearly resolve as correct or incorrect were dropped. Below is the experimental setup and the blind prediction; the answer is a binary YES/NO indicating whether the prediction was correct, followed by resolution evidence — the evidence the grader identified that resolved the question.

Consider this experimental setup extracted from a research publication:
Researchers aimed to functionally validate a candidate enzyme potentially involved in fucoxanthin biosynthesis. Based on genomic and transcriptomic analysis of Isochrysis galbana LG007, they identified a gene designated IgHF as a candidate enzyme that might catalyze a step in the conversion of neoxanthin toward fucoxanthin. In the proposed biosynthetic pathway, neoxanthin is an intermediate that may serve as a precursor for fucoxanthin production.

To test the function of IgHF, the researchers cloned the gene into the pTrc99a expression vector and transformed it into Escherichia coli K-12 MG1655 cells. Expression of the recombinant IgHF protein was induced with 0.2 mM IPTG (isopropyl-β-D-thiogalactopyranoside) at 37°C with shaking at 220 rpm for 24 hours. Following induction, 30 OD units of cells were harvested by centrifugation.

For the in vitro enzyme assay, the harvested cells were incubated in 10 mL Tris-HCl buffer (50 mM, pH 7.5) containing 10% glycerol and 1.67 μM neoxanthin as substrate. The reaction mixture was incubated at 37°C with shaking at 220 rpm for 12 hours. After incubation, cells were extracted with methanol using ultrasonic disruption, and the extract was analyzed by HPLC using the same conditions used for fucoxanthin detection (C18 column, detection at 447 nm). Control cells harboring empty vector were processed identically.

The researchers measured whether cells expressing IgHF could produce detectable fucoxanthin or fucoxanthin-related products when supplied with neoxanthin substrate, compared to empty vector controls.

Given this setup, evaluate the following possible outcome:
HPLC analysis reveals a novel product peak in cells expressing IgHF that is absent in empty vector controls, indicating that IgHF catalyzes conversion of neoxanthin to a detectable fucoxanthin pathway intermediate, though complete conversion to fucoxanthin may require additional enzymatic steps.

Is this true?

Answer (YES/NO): YES